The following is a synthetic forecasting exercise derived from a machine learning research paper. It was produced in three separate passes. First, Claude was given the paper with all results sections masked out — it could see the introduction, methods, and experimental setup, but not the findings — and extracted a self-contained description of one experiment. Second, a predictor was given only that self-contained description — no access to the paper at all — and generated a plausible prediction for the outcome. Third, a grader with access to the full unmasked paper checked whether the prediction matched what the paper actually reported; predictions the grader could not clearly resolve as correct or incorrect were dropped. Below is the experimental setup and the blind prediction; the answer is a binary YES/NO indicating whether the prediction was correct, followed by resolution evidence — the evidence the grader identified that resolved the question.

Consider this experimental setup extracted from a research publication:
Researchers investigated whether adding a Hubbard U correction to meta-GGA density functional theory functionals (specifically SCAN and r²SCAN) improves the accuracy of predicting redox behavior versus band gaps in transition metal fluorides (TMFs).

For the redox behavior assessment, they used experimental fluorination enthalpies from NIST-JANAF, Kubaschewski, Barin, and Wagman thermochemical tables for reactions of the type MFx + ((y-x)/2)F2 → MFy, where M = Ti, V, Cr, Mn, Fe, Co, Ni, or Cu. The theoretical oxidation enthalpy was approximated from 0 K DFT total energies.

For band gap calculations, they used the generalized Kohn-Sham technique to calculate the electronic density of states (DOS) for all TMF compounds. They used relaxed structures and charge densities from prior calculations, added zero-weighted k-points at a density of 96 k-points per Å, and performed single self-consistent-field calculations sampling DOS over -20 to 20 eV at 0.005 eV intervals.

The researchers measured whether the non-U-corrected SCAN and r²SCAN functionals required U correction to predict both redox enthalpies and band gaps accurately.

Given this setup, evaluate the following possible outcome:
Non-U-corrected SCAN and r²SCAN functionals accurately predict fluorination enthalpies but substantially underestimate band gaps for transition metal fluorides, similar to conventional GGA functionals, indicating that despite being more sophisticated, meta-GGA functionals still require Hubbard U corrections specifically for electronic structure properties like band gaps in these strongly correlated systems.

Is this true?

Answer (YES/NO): NO